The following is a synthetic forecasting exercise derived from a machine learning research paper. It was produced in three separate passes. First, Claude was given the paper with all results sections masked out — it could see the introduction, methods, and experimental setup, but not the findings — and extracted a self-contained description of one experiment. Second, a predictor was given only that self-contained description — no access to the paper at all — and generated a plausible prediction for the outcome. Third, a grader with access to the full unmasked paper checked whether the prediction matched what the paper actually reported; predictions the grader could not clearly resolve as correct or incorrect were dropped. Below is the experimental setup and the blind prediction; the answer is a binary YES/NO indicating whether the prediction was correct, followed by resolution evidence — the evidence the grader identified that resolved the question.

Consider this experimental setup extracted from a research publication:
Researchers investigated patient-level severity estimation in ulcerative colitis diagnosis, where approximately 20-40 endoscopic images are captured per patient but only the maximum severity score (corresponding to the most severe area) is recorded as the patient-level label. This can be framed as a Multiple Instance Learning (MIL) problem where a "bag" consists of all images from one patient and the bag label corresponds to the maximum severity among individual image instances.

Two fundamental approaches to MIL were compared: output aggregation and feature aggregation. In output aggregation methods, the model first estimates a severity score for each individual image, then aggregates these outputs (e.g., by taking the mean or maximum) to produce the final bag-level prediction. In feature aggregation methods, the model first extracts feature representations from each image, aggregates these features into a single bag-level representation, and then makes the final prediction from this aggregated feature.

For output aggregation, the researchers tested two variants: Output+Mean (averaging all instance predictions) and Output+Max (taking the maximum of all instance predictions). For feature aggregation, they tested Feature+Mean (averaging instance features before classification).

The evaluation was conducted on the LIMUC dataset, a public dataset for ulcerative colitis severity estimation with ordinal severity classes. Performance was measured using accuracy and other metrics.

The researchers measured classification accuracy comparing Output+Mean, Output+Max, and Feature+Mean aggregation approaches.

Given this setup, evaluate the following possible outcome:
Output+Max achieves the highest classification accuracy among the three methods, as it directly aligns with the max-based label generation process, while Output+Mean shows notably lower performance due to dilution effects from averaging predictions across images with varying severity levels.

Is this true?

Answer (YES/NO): NO